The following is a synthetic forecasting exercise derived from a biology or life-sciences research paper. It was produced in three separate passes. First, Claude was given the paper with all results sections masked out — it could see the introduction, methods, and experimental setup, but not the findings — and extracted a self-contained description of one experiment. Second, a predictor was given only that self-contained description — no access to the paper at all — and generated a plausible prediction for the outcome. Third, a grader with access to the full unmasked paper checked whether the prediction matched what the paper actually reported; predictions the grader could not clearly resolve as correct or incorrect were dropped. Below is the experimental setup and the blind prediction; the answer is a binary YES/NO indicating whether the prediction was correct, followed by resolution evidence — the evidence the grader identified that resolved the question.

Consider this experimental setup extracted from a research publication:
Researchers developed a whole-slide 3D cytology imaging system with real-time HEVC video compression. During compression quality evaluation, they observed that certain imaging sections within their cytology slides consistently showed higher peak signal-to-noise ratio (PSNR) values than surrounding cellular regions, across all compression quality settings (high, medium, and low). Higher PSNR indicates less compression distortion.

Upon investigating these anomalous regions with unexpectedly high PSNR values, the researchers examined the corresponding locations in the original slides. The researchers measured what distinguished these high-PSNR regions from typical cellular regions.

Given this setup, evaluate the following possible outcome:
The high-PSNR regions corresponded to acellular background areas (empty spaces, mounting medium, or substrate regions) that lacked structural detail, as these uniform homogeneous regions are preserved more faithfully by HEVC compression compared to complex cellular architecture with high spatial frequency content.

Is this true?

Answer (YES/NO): NO